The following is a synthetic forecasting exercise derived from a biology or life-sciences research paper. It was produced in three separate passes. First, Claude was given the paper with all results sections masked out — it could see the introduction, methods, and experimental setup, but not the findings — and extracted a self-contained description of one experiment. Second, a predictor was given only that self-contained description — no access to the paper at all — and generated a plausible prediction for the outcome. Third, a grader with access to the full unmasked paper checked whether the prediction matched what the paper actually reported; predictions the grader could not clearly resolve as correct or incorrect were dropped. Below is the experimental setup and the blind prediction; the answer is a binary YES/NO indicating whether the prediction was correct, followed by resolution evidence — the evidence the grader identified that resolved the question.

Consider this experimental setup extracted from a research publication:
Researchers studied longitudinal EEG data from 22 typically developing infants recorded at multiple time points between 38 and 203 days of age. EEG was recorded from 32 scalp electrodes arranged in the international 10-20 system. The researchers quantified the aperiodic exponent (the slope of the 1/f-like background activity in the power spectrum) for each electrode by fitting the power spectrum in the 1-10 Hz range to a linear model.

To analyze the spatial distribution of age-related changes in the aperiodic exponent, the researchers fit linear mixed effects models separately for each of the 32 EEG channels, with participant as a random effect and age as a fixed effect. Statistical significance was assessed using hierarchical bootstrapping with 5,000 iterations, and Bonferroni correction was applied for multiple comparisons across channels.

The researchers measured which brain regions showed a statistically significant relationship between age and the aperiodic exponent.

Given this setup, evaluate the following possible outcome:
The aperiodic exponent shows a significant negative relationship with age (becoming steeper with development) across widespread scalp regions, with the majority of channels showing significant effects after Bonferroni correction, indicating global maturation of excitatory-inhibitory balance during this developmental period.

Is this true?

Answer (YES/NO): NO